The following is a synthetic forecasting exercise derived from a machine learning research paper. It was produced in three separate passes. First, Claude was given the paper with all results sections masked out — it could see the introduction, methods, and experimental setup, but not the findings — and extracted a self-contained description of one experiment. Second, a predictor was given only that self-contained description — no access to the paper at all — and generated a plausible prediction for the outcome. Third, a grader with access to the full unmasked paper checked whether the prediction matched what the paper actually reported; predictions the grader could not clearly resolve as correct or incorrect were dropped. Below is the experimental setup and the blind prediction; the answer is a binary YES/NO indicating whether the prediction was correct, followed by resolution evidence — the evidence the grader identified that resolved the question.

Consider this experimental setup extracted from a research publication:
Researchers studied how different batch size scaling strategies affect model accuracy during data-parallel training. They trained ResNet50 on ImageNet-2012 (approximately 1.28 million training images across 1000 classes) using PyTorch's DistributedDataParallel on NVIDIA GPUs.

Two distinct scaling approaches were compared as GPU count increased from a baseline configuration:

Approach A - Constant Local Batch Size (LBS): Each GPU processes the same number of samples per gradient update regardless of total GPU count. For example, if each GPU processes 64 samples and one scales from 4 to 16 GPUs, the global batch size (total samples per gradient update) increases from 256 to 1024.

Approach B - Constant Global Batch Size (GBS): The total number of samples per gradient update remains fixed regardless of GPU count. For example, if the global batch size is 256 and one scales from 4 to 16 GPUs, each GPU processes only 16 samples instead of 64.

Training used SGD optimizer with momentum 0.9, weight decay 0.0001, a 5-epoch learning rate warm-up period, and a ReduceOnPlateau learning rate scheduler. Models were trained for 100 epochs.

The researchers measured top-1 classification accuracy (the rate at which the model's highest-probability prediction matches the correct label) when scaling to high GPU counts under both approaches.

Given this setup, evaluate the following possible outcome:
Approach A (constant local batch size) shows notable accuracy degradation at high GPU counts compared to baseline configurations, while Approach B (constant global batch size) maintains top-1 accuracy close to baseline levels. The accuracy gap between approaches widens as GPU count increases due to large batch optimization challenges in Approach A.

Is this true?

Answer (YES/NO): YES